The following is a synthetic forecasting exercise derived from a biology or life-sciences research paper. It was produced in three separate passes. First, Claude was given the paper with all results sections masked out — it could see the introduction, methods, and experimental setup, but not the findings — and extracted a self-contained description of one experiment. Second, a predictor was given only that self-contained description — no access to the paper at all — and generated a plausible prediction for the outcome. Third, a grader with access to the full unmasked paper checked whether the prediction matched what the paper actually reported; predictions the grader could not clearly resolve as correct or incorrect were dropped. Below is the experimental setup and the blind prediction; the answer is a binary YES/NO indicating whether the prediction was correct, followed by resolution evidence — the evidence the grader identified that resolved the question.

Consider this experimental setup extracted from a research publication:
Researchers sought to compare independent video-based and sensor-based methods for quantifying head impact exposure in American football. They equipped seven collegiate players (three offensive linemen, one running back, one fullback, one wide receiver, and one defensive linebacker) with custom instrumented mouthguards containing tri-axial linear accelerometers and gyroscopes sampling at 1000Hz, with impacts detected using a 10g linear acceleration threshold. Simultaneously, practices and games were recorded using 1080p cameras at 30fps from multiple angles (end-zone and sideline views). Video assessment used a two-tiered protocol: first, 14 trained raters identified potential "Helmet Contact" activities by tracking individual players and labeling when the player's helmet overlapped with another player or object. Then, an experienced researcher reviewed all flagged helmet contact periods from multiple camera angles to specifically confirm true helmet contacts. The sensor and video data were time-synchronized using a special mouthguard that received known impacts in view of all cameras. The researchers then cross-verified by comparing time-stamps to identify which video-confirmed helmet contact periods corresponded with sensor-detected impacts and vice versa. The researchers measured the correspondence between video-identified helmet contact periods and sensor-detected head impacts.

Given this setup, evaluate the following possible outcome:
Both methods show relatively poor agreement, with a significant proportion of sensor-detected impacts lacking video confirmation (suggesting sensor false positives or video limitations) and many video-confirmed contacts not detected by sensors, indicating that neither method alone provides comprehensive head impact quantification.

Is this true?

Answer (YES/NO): YES